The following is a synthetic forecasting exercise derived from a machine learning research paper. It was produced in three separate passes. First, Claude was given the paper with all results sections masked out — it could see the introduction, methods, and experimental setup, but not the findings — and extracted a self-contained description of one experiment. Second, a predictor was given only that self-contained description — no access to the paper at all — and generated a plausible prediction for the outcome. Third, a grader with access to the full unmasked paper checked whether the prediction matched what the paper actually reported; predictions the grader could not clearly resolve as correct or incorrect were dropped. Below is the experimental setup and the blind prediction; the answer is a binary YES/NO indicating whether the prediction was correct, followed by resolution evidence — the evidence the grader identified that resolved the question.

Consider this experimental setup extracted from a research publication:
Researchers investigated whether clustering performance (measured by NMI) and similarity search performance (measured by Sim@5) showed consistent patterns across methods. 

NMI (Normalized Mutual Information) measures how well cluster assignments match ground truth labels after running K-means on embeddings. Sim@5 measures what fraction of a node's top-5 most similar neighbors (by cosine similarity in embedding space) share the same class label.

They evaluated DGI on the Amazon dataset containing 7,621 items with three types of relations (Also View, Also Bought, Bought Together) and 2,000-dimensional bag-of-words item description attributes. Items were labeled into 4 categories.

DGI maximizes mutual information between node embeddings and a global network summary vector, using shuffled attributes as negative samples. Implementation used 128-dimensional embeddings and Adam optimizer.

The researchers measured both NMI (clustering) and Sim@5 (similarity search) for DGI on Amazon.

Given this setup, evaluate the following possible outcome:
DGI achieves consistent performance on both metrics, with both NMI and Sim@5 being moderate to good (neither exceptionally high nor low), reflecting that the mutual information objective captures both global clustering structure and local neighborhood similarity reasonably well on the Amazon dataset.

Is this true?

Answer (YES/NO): NO